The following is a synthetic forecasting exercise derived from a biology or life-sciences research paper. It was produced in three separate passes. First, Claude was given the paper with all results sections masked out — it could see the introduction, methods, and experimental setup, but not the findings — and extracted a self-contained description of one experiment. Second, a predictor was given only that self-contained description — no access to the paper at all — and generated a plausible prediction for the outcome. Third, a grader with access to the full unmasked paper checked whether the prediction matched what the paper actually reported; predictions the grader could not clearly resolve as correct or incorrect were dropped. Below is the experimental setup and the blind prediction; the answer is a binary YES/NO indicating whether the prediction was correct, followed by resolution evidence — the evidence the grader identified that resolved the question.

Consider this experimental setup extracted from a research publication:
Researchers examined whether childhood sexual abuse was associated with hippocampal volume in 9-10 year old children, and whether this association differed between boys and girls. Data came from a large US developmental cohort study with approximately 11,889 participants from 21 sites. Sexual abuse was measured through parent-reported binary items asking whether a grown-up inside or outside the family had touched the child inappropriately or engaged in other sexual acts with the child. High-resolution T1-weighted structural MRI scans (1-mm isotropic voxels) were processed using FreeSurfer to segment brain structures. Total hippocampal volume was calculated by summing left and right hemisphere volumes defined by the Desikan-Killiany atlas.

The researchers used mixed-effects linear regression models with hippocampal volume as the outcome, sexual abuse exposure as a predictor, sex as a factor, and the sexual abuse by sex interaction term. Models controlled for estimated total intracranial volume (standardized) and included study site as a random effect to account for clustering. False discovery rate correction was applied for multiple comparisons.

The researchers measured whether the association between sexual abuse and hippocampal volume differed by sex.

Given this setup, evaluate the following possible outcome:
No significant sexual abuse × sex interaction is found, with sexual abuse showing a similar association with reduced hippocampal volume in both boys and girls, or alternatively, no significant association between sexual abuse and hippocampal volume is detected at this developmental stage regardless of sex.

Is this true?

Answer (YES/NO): NO